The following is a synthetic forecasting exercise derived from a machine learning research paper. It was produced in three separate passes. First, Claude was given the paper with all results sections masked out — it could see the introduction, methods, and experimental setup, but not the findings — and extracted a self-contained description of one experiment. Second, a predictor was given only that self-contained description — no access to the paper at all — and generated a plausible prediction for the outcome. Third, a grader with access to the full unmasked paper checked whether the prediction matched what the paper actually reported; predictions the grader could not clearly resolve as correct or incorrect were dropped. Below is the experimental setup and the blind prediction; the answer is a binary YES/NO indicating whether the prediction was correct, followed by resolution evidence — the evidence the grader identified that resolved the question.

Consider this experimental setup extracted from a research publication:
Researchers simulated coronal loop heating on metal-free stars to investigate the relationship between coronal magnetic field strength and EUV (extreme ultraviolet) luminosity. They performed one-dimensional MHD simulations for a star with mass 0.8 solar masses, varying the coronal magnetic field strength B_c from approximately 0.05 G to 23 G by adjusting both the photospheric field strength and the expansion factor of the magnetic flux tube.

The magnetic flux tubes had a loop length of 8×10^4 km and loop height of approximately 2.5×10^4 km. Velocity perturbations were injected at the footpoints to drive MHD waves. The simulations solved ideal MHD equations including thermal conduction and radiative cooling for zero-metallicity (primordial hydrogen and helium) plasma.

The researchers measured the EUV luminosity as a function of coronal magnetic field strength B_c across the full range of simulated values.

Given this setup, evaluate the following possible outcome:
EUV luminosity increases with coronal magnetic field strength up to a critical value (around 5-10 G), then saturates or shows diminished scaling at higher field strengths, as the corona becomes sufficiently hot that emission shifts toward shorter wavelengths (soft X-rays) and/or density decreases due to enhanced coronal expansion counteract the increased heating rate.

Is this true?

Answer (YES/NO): NO